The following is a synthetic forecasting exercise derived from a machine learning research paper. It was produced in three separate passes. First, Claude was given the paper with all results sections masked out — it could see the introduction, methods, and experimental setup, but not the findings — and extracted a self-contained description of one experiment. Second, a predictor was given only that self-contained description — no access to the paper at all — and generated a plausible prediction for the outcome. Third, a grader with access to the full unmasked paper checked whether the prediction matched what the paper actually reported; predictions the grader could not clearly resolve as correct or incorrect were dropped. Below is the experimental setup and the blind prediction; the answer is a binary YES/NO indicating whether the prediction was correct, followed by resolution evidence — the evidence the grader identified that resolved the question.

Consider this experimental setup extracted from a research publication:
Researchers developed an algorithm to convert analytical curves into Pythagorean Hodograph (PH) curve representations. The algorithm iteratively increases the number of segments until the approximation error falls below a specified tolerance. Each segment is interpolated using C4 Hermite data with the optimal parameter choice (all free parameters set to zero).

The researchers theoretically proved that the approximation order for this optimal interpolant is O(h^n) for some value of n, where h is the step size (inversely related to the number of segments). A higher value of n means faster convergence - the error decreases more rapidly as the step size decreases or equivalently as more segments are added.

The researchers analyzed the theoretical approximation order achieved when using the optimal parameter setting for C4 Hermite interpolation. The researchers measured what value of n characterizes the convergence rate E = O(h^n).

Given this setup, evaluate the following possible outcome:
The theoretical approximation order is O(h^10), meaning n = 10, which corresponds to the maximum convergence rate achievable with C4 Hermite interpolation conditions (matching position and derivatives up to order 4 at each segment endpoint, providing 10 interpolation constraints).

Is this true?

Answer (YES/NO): NO